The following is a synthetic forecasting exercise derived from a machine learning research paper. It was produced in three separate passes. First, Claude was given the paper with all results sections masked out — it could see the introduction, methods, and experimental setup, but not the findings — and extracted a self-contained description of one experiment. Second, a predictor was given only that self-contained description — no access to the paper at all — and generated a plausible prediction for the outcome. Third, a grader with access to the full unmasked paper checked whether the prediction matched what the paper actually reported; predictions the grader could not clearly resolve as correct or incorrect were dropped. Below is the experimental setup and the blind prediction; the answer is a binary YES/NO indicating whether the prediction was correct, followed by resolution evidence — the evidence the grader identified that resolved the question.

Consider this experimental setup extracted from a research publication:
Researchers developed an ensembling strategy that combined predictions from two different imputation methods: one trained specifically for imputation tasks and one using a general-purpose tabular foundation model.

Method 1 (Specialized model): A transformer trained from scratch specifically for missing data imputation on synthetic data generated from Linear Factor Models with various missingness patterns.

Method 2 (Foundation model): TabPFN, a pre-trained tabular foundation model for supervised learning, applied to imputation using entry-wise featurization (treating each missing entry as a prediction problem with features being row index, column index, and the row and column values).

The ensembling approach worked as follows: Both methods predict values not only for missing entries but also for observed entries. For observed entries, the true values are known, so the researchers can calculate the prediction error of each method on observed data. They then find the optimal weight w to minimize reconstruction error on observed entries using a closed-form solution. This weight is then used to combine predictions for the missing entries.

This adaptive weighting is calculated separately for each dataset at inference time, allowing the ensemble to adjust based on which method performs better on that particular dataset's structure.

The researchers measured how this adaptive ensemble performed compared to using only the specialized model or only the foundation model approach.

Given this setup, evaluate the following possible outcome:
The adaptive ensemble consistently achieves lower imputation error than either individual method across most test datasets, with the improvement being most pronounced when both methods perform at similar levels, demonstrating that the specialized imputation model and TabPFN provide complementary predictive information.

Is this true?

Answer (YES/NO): NO